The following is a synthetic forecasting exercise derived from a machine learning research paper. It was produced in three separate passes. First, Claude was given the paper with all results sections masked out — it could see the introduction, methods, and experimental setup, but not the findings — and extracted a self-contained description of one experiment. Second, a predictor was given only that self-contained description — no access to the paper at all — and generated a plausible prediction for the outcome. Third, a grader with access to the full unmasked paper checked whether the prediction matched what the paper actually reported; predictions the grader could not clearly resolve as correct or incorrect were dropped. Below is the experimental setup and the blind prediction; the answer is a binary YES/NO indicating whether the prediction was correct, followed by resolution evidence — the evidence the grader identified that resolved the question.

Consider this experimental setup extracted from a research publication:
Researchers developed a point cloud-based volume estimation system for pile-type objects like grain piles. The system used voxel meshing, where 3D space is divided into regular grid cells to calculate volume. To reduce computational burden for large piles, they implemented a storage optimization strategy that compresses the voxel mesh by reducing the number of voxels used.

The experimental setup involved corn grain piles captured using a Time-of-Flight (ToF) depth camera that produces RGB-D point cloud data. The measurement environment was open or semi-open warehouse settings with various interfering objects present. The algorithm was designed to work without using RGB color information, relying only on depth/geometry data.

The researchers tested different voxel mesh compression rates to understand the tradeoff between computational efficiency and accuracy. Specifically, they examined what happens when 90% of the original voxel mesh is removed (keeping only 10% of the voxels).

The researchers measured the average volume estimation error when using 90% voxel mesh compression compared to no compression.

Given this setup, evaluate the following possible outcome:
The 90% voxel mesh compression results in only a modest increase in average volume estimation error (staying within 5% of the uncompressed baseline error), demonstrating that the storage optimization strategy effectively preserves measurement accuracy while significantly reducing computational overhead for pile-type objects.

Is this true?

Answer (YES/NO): YES